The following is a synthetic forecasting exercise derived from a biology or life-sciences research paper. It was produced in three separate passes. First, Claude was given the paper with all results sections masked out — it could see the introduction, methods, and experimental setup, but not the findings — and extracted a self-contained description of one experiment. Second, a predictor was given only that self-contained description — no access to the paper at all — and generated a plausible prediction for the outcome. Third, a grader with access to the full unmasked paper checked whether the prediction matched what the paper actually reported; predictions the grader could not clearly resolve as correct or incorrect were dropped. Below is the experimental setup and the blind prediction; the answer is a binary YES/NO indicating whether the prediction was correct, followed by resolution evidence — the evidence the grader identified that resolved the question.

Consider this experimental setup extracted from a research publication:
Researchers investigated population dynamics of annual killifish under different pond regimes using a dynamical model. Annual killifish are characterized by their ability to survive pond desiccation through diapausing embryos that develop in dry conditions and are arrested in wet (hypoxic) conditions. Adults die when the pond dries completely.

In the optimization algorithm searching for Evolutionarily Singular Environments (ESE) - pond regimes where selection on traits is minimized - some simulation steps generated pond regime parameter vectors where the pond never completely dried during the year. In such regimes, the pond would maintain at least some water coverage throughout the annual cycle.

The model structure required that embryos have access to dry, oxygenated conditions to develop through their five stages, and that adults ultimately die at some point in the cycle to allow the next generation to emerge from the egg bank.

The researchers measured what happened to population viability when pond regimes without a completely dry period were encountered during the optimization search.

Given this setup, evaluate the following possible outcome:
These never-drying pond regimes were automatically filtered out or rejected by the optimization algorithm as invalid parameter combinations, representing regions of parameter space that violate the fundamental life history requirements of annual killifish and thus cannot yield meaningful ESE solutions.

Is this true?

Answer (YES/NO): NO